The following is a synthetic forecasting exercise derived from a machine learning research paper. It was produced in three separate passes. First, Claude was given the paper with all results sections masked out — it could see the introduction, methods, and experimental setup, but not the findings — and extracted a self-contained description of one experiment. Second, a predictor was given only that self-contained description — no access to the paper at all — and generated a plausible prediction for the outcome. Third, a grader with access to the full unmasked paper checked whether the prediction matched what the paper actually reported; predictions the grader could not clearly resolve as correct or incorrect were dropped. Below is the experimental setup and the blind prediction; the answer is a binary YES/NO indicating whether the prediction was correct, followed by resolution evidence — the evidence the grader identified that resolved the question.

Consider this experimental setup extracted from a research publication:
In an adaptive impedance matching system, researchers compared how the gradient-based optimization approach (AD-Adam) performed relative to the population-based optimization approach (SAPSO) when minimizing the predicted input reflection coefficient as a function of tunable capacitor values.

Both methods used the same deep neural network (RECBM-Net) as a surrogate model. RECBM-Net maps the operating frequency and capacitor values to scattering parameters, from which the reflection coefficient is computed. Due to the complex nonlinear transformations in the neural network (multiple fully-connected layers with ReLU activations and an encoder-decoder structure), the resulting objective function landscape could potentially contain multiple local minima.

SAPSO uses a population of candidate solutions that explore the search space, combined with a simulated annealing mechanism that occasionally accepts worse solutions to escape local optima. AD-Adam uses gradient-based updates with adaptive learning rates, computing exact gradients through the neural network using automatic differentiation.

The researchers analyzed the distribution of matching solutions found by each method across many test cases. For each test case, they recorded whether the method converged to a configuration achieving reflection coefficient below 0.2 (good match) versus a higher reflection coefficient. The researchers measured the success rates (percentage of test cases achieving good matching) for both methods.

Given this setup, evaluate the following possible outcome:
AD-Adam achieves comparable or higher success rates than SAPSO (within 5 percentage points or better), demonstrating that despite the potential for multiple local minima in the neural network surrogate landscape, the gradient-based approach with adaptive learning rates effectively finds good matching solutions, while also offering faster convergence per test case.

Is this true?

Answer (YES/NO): NO